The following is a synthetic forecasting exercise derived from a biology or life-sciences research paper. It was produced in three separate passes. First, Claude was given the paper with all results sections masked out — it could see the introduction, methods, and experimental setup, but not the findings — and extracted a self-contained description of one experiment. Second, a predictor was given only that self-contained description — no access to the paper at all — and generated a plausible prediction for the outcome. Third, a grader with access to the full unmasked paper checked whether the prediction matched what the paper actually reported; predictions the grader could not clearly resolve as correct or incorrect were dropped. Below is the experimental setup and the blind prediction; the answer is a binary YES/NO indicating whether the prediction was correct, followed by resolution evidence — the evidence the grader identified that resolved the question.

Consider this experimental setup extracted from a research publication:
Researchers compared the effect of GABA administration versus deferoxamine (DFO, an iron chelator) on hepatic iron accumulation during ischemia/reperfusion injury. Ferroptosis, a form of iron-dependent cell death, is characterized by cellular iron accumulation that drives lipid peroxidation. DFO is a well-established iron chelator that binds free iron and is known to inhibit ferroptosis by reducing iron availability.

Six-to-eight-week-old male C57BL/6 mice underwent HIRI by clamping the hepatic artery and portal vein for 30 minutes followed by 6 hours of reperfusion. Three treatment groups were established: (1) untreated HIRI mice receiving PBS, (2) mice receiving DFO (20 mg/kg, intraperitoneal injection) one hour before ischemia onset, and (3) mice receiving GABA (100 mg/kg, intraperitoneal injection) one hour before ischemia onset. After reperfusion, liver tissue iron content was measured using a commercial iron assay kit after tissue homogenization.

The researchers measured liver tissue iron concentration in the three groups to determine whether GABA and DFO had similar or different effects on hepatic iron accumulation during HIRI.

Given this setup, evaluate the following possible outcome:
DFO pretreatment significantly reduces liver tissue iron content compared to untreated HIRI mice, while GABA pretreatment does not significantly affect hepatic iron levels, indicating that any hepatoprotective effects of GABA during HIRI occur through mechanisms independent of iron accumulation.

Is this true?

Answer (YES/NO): NO